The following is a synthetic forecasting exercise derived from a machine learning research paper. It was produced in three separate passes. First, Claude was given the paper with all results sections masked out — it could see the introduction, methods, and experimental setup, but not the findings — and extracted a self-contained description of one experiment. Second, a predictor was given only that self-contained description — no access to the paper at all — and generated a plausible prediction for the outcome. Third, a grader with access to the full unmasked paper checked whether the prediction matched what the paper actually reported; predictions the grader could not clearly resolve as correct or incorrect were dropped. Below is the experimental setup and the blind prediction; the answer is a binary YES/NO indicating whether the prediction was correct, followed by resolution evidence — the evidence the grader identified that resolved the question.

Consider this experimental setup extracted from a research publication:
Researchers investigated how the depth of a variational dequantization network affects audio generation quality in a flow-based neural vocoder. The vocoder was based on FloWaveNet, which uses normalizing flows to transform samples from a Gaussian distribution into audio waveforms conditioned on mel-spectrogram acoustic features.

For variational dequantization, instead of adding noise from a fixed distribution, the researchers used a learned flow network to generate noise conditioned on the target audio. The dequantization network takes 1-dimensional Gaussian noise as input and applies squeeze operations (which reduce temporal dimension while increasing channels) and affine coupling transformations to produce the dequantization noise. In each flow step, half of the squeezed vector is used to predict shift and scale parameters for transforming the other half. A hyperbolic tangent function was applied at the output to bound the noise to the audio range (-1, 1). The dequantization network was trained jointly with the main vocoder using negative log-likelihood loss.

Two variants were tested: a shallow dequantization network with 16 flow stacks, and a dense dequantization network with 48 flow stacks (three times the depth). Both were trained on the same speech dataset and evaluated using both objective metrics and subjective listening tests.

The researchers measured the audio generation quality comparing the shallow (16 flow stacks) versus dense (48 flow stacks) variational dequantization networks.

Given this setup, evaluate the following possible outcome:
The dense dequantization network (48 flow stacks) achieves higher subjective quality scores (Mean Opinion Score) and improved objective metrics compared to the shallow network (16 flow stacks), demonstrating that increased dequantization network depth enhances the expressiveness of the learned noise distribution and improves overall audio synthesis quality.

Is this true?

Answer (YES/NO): NO